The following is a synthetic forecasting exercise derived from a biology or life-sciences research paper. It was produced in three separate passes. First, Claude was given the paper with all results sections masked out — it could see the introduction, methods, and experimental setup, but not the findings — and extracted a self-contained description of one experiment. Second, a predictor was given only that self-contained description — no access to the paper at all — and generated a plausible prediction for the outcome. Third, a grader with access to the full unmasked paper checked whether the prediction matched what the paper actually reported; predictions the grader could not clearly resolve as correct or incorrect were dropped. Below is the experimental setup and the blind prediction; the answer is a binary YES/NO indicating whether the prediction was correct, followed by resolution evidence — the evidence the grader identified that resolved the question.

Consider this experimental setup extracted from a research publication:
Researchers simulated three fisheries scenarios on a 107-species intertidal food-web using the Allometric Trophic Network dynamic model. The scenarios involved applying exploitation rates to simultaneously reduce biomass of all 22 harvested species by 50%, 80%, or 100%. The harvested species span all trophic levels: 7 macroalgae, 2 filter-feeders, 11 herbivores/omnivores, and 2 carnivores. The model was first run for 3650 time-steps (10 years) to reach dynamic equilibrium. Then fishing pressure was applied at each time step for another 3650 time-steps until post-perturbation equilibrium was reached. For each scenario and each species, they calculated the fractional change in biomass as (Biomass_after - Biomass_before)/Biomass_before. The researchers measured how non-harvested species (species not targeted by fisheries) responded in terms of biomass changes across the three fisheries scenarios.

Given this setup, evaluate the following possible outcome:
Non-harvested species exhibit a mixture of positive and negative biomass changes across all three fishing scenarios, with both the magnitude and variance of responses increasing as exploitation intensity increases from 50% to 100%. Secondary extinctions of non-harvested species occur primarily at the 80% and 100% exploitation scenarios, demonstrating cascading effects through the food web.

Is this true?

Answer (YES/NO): NO